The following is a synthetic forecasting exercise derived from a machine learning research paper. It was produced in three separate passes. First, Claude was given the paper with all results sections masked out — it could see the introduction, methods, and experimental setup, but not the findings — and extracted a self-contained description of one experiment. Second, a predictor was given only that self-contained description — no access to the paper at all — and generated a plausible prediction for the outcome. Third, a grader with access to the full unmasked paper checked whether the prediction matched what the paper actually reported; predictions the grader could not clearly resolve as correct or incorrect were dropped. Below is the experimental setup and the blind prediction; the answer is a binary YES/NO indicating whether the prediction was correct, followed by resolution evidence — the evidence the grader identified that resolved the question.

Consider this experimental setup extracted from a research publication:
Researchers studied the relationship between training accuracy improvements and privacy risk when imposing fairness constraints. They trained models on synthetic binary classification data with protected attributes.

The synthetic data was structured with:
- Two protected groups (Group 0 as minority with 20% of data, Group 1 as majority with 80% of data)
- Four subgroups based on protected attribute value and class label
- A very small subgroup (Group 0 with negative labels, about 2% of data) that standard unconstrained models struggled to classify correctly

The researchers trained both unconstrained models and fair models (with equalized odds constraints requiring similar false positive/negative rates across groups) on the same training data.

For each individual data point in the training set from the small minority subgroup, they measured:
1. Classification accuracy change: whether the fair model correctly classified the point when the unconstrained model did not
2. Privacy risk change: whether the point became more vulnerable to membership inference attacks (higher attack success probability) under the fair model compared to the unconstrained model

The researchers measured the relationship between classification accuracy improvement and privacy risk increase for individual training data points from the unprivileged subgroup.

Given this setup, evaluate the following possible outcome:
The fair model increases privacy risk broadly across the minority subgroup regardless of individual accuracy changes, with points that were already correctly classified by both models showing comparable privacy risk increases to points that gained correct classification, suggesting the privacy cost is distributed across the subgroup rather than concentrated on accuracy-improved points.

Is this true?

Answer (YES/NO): NO